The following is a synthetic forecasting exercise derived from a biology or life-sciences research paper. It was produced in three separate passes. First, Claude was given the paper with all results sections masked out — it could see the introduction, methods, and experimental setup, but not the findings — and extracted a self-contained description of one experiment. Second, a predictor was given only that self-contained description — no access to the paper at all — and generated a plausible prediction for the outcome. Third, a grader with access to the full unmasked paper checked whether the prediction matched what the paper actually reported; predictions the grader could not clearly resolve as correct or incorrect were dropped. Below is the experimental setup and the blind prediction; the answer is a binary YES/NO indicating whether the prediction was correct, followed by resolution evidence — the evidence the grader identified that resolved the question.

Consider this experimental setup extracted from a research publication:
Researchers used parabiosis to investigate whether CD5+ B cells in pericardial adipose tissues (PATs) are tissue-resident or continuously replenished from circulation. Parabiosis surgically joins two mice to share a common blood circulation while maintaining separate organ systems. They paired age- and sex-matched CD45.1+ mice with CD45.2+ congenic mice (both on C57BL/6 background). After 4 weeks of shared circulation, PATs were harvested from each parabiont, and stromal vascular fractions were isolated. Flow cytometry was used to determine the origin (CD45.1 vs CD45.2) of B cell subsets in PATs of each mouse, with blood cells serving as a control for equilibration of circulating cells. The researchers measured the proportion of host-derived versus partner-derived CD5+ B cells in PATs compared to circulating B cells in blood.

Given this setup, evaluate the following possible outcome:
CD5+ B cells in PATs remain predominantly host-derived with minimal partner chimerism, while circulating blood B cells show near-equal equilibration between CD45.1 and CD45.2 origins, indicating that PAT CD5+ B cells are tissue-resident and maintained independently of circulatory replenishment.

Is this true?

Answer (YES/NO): NO